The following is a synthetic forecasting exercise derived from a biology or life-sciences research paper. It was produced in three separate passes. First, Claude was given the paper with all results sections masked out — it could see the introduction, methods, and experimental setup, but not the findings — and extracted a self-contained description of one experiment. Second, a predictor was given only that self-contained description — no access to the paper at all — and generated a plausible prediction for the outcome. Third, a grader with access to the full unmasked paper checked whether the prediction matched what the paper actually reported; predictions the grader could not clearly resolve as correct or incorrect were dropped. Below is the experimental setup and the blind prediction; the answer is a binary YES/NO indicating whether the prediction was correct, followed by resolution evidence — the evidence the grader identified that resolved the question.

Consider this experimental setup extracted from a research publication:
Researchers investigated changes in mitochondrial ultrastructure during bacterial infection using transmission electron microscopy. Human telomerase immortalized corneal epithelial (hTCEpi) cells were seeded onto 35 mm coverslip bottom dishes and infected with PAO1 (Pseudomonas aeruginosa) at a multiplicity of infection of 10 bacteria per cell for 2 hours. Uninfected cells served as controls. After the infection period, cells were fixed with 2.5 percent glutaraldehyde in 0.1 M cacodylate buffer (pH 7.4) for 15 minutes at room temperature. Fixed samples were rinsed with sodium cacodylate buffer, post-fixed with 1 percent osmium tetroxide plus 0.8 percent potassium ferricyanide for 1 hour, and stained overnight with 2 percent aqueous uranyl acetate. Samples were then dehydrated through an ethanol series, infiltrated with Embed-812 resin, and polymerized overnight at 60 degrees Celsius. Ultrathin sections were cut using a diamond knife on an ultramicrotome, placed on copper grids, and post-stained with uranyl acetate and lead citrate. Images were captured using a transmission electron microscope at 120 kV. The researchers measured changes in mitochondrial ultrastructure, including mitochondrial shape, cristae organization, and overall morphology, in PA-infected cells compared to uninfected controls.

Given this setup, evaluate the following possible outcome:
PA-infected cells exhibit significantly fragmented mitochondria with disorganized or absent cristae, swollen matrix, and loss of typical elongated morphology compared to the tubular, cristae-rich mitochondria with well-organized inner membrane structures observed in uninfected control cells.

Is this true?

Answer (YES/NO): YES